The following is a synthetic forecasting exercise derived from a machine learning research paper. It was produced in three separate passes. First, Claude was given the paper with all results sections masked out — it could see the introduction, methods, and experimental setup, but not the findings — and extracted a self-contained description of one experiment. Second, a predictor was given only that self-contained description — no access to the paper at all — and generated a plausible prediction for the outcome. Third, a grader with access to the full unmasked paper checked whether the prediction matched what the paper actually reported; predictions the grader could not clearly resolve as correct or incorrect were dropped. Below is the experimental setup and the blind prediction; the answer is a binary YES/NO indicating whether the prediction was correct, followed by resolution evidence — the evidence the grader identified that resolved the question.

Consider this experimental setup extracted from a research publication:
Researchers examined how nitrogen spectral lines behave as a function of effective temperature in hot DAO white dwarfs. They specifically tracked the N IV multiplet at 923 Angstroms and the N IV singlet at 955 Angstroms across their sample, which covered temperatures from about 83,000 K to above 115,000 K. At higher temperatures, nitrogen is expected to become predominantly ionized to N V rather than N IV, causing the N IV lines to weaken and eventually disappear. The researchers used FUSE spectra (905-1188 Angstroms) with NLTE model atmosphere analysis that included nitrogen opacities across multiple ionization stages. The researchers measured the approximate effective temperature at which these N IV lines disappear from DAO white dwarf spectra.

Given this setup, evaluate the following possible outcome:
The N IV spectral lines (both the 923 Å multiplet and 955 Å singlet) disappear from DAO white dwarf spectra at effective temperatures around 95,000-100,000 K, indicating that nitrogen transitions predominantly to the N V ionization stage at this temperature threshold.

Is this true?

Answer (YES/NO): NO